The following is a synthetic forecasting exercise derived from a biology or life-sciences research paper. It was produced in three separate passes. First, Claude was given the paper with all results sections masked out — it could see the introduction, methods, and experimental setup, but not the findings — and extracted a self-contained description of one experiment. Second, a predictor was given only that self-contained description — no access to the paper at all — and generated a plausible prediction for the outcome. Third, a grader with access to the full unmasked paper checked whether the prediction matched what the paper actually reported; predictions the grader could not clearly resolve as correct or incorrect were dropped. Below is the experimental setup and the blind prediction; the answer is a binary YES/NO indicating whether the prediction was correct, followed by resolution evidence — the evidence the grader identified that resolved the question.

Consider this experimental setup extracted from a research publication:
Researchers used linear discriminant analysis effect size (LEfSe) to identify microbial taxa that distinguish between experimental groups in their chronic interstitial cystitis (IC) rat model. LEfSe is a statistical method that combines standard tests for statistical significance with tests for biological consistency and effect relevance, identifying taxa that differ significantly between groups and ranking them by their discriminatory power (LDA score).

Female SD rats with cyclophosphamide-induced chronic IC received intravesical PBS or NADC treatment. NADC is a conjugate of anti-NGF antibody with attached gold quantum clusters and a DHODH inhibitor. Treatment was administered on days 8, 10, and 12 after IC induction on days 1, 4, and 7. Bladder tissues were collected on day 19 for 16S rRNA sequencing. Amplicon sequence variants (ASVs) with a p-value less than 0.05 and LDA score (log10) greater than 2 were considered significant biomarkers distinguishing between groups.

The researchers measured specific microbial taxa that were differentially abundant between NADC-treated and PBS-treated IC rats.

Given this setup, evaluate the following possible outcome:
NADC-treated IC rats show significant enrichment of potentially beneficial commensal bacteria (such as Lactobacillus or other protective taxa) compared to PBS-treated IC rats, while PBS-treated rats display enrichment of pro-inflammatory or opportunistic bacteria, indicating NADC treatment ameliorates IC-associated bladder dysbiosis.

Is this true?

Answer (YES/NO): NO